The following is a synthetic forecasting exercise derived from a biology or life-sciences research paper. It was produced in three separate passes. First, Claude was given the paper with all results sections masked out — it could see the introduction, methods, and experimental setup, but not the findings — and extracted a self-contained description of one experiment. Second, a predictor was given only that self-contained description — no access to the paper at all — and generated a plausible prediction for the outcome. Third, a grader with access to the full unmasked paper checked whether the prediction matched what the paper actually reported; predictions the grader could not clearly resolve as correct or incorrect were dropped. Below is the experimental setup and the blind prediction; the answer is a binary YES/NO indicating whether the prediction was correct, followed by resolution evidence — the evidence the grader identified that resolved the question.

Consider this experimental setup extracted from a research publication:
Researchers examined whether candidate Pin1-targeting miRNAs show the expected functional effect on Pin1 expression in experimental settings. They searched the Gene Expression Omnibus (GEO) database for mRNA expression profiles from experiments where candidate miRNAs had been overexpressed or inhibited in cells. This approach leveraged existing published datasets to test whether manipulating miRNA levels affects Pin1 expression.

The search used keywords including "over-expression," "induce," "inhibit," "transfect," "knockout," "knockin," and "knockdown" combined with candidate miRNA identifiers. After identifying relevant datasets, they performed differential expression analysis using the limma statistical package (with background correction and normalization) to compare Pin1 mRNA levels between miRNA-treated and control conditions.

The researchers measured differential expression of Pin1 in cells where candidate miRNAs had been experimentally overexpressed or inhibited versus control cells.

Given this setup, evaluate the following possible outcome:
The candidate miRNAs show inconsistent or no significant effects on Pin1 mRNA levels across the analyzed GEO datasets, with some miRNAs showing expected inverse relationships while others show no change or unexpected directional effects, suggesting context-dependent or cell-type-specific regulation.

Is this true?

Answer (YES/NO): YES